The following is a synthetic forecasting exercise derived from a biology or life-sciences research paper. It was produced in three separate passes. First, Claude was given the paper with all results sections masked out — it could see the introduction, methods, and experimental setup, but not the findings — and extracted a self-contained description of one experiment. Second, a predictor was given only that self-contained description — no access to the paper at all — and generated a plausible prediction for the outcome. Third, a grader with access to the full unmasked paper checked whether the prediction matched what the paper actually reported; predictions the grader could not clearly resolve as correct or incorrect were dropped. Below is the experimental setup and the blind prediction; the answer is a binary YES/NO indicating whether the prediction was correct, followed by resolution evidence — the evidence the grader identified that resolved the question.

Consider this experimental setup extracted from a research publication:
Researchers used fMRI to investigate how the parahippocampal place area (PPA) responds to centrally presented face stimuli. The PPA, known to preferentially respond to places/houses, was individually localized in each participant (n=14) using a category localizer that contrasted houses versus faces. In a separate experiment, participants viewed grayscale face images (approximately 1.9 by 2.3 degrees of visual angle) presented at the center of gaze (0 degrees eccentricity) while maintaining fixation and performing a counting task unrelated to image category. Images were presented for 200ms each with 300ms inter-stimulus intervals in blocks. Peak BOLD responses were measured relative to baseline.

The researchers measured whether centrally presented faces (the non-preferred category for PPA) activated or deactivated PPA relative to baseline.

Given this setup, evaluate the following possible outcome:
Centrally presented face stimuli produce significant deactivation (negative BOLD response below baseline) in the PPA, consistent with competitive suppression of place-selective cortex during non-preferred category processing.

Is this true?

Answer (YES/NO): YES